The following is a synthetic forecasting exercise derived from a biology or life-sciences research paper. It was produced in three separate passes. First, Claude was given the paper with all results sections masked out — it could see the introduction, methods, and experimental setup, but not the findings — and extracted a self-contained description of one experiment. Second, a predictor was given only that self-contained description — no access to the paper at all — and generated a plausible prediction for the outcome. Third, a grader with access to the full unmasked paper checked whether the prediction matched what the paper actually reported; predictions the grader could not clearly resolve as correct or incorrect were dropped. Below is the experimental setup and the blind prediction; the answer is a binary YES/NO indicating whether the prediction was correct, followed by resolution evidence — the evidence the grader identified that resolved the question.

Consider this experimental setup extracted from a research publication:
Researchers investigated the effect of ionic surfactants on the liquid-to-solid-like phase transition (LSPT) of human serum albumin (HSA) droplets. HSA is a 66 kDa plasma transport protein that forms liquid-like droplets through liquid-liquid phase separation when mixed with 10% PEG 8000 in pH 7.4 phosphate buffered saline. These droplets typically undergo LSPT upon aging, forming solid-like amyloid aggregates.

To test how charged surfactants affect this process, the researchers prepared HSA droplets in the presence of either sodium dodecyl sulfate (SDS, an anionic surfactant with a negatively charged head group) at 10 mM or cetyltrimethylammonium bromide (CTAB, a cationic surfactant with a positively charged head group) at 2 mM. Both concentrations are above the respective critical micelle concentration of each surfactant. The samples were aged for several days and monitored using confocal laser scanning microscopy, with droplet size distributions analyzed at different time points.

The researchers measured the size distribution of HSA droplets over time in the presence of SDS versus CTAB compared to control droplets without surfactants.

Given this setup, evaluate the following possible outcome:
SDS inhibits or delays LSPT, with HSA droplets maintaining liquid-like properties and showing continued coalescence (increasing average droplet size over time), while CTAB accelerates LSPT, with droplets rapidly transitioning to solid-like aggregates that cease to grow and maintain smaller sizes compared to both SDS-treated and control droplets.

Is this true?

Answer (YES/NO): NO